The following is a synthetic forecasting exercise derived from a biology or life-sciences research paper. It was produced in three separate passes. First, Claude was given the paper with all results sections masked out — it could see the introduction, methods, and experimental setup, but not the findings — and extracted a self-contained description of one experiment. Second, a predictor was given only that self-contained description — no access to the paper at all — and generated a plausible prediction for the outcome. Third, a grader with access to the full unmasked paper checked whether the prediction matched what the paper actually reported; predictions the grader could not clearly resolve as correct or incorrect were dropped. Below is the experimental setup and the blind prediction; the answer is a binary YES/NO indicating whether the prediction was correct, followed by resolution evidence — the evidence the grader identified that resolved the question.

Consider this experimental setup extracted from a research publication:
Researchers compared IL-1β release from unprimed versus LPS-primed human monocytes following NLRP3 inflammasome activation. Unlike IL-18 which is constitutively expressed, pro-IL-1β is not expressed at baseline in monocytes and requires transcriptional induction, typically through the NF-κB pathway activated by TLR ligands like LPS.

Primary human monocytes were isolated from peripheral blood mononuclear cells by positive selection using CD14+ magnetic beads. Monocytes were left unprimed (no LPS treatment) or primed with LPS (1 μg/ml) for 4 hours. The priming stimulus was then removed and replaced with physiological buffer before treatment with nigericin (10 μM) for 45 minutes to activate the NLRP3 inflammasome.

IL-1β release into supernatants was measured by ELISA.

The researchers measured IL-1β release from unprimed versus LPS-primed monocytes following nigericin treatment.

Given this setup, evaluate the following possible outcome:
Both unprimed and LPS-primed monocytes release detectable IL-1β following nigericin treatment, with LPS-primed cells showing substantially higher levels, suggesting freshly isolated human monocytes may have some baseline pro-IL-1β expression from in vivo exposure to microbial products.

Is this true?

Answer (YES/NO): NO